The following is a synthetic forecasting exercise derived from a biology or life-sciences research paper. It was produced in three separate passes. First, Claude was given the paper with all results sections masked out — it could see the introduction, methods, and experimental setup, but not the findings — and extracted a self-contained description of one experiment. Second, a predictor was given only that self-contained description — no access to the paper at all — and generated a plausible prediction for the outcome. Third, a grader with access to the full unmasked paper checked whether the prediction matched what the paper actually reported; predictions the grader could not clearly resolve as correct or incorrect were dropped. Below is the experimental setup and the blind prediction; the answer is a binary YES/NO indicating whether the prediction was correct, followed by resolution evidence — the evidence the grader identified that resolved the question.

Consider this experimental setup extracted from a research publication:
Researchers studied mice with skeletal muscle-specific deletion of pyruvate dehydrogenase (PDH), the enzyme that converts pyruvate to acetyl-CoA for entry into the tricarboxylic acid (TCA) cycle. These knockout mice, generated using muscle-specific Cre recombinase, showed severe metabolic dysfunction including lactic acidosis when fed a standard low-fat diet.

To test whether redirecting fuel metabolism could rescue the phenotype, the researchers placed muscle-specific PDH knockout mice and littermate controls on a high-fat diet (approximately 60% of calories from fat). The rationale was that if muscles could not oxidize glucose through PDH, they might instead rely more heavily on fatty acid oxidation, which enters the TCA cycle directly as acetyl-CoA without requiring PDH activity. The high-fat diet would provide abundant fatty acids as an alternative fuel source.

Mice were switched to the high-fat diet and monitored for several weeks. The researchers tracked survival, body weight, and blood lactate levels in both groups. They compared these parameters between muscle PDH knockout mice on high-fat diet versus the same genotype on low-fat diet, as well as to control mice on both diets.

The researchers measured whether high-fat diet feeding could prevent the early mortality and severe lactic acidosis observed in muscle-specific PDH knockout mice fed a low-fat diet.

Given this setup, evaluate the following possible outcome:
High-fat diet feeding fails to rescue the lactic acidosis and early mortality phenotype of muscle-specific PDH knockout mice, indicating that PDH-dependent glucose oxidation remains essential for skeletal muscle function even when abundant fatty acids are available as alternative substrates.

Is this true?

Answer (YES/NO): NO